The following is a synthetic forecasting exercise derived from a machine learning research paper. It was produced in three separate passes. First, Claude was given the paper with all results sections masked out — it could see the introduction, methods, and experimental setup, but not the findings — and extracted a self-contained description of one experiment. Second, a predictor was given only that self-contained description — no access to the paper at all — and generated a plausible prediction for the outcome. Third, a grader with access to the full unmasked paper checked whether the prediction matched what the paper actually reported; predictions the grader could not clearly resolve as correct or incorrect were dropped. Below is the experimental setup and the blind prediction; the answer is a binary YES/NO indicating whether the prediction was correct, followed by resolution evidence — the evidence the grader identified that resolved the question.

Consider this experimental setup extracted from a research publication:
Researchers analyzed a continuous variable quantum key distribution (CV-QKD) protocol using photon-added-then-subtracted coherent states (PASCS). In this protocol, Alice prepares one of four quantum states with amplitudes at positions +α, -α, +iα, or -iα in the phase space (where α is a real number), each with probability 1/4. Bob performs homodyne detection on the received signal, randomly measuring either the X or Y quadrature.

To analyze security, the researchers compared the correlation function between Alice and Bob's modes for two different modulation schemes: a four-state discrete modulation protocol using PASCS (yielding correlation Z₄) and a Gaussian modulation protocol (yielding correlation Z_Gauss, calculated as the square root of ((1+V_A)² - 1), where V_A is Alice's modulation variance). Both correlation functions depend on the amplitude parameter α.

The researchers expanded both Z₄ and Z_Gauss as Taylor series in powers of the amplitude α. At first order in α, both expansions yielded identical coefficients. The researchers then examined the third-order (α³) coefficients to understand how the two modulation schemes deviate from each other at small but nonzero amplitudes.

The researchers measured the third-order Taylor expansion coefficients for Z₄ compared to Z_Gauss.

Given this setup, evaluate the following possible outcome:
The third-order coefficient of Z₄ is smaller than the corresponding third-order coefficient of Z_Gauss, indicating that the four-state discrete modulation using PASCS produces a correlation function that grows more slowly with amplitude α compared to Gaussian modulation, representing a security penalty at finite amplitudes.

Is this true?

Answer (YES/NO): NO